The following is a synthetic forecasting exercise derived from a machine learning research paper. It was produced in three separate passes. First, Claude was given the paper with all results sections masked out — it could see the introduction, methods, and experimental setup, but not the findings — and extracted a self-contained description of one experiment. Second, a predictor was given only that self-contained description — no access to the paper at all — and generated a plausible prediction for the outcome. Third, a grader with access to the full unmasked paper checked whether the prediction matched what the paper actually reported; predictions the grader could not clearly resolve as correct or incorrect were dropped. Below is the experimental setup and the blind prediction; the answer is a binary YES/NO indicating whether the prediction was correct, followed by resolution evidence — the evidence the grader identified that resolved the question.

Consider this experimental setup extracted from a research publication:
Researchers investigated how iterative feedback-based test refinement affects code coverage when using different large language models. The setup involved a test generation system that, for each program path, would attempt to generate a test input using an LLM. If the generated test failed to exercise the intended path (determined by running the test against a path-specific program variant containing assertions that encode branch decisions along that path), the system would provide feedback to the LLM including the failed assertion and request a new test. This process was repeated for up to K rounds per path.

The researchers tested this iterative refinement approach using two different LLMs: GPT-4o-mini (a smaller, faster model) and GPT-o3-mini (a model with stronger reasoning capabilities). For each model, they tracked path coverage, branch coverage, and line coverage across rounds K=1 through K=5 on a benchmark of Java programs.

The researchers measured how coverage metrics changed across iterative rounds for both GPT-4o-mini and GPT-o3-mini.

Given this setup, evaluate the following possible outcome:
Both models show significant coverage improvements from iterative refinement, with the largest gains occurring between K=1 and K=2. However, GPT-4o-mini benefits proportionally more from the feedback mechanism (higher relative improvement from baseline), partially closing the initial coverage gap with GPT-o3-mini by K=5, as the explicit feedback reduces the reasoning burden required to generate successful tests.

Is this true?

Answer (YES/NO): NO